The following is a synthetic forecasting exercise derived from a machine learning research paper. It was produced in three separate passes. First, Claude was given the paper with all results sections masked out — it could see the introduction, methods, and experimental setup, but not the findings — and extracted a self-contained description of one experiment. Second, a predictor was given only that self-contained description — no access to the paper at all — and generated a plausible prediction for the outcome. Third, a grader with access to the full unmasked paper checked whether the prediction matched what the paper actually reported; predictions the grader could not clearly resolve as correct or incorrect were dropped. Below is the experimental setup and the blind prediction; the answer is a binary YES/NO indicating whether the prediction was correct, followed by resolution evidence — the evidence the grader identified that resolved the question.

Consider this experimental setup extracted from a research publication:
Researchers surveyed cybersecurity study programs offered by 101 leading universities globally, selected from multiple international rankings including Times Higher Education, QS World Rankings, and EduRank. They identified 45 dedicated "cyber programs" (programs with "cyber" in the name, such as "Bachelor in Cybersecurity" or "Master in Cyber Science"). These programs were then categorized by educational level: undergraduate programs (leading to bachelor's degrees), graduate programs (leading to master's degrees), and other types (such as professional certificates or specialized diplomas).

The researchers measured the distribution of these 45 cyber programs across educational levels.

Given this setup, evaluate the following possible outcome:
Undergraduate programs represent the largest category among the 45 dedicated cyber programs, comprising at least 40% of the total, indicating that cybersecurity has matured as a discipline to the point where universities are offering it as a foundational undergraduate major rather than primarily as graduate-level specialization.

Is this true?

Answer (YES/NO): NO